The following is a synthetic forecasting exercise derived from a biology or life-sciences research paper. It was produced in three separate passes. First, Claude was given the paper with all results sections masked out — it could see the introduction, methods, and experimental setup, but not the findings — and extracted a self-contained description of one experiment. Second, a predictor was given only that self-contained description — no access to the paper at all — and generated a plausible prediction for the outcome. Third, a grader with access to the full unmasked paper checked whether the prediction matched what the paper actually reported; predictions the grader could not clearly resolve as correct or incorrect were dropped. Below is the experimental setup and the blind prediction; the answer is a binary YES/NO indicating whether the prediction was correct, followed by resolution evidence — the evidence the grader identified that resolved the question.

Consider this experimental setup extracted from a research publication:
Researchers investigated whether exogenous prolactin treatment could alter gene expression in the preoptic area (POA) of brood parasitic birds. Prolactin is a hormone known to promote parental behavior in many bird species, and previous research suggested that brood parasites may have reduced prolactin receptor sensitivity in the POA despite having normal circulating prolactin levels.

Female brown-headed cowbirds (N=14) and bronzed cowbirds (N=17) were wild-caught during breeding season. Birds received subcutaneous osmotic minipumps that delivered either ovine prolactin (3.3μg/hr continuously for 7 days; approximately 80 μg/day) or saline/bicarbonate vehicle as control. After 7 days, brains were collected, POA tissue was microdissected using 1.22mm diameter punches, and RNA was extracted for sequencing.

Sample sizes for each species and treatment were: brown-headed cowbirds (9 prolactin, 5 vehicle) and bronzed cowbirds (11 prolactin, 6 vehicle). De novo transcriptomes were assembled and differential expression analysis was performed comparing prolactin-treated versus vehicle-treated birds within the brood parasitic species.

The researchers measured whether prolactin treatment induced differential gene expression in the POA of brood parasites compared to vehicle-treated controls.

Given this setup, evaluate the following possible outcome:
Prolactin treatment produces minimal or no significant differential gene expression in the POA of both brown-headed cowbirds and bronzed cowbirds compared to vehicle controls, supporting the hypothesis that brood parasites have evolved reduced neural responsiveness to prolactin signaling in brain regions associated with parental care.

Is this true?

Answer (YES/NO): YES